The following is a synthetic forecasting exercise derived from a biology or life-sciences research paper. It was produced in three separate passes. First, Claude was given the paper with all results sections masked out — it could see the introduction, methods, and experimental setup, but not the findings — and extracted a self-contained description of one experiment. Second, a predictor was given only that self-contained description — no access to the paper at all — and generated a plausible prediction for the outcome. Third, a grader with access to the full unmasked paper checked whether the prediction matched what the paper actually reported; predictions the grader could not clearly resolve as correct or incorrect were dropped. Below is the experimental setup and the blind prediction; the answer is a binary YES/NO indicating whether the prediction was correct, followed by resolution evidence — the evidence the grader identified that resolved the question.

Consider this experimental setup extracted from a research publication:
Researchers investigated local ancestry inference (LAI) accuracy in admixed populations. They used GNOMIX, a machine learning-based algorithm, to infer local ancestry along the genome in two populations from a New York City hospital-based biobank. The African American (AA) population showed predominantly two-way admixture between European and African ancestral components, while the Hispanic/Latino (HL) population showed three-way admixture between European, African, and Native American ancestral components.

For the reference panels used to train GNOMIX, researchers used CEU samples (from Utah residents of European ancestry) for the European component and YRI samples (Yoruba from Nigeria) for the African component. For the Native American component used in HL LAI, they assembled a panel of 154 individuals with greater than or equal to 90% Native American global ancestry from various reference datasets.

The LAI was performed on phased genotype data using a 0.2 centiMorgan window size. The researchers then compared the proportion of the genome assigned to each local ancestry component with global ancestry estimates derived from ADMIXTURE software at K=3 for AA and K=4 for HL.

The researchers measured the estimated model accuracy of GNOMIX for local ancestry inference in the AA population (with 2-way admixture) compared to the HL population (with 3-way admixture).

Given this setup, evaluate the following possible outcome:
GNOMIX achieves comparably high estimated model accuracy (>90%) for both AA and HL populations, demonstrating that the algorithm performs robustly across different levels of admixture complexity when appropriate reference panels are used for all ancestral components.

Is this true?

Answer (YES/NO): YES